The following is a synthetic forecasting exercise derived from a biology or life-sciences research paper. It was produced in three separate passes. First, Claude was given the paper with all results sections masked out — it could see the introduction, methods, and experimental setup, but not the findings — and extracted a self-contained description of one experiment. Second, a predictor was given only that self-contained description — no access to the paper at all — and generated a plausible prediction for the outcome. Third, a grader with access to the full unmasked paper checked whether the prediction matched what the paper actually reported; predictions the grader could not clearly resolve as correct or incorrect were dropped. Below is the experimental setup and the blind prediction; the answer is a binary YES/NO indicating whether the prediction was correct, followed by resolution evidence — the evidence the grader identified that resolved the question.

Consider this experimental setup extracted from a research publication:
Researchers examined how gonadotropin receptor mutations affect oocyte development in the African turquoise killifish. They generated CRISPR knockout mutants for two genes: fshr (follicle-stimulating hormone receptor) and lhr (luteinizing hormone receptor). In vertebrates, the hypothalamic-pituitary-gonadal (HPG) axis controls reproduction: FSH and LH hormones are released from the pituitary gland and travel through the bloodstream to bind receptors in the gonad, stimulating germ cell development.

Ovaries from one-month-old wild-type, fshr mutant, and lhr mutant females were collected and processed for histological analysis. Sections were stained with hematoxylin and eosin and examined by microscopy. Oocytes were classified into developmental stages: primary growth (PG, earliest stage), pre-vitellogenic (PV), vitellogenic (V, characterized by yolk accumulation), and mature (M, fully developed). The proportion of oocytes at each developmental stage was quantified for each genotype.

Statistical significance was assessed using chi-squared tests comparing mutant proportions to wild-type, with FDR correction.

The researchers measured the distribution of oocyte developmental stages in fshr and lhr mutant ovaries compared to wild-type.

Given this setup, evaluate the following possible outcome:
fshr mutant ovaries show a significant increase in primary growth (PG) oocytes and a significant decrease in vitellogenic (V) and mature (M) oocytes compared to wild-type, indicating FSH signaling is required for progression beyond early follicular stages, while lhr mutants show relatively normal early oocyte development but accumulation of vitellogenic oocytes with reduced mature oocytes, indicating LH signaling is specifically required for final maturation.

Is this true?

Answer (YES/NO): NO